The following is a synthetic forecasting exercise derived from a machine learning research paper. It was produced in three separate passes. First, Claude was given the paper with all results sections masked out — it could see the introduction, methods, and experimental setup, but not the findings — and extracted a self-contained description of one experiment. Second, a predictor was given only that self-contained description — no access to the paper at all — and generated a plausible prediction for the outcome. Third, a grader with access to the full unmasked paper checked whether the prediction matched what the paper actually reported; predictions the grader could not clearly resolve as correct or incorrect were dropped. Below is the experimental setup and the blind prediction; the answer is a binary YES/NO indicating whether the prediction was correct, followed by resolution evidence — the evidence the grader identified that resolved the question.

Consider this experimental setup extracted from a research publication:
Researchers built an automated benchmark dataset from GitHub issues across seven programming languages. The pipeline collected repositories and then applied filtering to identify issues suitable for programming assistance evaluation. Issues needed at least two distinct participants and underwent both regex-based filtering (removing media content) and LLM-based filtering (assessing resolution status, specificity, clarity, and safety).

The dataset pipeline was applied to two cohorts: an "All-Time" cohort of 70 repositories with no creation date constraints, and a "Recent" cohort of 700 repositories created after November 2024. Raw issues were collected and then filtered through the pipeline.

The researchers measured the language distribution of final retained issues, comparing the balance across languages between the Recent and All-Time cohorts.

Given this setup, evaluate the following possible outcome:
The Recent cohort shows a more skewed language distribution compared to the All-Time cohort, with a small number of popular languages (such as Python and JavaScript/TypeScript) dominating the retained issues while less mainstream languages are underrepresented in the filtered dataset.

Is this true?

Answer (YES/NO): YES